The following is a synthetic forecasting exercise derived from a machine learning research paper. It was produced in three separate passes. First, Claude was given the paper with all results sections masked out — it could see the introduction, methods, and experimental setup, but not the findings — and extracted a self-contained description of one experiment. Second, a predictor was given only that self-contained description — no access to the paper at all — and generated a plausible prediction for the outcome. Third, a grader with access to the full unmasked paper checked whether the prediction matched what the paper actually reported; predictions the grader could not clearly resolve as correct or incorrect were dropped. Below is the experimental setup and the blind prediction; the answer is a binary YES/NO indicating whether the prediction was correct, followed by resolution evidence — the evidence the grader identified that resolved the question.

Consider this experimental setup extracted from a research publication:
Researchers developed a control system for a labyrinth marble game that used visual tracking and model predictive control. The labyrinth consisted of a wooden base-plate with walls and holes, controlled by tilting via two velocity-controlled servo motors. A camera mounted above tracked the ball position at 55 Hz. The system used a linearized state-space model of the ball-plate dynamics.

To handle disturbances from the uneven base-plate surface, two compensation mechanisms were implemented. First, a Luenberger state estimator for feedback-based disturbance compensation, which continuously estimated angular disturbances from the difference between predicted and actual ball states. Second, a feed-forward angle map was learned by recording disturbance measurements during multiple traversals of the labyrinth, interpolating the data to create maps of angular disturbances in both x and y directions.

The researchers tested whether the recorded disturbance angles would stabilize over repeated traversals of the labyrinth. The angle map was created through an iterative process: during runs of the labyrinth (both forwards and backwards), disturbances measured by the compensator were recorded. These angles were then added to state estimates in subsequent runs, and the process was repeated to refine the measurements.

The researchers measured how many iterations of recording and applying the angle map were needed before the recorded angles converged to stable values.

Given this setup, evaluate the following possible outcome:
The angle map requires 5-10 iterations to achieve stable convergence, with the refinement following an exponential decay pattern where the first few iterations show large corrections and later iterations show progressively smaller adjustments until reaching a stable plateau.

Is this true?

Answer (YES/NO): NO